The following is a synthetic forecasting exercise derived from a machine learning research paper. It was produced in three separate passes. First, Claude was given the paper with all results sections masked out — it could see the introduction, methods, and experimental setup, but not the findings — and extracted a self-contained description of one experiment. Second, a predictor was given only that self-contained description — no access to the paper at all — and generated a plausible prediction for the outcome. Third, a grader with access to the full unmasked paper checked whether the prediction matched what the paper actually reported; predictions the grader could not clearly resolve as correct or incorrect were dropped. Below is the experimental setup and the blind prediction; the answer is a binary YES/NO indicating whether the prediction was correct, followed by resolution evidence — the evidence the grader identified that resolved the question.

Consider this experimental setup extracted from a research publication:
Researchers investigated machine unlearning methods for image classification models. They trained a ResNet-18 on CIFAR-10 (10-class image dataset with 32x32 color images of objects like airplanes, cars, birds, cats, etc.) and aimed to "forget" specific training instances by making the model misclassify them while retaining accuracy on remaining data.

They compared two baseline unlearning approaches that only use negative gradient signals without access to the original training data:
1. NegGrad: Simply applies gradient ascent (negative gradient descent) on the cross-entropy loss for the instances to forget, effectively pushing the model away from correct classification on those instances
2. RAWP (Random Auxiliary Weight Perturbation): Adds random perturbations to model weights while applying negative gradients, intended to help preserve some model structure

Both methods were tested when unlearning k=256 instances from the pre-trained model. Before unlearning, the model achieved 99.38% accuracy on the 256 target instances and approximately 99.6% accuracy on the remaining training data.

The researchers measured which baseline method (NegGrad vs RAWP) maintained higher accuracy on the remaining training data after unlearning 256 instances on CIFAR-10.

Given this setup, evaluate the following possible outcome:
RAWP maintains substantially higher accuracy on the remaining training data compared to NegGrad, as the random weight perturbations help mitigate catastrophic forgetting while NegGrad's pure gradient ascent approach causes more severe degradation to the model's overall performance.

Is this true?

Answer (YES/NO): NO